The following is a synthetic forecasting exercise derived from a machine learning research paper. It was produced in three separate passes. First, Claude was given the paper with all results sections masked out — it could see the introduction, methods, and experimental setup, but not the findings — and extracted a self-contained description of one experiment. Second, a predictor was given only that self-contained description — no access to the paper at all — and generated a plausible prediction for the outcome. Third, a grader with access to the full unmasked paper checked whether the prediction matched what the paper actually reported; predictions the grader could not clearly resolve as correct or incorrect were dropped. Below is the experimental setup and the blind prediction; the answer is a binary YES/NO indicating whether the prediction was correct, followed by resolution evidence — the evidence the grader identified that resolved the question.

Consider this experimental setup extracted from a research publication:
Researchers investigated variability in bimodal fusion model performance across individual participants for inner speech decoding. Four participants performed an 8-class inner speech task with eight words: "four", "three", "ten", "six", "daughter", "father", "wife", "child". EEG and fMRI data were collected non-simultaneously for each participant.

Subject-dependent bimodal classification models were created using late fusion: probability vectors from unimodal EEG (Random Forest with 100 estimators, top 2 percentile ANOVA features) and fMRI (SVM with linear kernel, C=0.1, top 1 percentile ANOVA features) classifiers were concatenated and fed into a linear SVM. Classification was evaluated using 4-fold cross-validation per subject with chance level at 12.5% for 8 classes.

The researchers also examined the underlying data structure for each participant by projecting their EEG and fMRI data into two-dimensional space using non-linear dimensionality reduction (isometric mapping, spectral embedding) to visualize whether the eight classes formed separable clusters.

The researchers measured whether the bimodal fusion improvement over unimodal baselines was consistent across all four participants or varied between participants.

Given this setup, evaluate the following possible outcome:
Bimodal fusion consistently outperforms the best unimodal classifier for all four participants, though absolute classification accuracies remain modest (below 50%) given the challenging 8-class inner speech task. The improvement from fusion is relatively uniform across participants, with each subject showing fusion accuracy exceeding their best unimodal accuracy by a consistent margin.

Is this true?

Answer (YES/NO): NO